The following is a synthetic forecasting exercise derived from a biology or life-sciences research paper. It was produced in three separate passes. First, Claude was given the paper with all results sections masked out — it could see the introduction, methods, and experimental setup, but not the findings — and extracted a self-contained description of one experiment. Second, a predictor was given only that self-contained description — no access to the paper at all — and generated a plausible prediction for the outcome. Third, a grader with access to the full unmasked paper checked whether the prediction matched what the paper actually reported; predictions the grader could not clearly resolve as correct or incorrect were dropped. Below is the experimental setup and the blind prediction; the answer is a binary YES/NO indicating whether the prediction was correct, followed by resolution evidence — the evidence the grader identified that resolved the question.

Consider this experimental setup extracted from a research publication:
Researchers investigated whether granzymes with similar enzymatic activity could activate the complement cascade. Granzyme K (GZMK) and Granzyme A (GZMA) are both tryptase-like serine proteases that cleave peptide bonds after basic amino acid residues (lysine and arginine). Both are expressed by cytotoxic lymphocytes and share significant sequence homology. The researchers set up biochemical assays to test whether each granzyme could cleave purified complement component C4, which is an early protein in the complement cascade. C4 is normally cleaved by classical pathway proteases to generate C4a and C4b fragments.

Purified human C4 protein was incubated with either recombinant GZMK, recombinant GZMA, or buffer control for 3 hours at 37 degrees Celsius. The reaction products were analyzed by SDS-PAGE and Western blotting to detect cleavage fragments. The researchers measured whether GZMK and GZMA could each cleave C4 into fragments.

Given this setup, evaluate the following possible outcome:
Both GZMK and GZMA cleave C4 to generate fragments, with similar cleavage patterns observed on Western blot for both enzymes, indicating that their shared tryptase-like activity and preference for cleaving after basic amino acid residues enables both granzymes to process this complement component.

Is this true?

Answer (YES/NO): NO